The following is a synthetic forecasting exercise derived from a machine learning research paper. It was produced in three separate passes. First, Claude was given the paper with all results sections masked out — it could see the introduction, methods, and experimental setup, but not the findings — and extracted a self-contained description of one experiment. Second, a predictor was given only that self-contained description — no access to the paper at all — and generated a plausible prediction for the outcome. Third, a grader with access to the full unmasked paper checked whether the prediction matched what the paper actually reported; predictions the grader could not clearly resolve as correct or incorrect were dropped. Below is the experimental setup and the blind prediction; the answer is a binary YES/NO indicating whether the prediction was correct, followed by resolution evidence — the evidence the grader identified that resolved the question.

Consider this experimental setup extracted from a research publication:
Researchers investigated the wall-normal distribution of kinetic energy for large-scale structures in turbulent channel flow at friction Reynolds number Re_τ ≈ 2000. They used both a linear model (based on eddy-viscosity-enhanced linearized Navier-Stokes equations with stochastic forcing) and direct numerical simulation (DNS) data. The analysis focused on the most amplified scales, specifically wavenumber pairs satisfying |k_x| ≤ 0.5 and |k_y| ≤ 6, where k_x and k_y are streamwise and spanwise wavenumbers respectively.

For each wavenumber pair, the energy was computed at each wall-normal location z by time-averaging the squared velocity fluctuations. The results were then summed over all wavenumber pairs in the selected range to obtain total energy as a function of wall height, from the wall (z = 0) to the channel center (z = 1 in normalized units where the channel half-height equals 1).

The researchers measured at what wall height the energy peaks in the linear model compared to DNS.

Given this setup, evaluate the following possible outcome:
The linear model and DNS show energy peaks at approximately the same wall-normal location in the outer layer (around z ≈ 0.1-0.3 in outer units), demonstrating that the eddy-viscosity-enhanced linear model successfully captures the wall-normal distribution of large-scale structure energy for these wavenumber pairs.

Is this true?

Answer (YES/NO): NO